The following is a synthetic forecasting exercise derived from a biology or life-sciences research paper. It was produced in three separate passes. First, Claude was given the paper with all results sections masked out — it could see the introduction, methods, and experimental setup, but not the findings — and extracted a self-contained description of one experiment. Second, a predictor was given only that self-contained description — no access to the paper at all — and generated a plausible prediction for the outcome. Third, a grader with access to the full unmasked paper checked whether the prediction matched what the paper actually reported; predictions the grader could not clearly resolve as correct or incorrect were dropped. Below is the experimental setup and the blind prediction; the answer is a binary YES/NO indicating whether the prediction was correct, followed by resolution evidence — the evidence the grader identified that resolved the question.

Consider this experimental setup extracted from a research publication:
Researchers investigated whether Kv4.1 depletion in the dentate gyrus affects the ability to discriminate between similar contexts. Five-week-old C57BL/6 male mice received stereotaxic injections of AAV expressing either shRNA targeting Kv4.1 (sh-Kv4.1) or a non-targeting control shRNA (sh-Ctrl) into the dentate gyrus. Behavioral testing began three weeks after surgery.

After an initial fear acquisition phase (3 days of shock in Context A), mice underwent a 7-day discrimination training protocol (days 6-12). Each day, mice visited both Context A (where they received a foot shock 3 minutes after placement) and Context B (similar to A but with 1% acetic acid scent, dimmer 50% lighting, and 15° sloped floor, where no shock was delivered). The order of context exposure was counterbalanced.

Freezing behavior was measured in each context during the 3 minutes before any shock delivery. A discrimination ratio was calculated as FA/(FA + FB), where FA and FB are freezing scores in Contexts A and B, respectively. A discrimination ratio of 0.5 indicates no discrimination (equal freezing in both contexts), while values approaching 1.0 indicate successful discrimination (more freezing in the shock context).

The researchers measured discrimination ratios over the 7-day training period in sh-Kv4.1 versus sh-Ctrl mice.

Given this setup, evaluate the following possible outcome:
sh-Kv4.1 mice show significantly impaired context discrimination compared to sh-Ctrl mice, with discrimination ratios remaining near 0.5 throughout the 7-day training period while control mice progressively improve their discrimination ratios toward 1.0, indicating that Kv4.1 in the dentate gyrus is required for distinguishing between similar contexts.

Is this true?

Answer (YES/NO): YES